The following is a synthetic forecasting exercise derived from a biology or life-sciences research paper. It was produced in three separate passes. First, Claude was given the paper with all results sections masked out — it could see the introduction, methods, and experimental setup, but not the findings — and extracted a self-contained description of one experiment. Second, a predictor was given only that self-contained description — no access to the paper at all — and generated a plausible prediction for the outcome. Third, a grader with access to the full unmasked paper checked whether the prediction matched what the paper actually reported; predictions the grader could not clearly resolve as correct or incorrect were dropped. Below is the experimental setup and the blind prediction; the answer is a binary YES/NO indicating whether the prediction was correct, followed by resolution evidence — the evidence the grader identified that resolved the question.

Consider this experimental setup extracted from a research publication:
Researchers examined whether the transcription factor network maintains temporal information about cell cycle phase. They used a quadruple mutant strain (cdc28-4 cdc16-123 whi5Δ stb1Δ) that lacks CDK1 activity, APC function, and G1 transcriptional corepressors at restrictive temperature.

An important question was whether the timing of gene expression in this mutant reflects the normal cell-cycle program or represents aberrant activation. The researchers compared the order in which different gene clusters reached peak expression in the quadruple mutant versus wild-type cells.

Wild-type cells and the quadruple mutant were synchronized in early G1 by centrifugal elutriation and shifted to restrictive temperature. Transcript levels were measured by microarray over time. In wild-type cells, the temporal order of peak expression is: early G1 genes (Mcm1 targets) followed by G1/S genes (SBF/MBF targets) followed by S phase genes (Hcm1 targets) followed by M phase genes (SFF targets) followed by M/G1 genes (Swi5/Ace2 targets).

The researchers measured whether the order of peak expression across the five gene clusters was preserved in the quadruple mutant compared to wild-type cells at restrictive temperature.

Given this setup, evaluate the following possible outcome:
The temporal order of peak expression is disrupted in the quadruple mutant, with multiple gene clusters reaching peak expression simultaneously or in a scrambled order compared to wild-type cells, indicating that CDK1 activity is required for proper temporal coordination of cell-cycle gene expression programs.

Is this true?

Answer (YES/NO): NO